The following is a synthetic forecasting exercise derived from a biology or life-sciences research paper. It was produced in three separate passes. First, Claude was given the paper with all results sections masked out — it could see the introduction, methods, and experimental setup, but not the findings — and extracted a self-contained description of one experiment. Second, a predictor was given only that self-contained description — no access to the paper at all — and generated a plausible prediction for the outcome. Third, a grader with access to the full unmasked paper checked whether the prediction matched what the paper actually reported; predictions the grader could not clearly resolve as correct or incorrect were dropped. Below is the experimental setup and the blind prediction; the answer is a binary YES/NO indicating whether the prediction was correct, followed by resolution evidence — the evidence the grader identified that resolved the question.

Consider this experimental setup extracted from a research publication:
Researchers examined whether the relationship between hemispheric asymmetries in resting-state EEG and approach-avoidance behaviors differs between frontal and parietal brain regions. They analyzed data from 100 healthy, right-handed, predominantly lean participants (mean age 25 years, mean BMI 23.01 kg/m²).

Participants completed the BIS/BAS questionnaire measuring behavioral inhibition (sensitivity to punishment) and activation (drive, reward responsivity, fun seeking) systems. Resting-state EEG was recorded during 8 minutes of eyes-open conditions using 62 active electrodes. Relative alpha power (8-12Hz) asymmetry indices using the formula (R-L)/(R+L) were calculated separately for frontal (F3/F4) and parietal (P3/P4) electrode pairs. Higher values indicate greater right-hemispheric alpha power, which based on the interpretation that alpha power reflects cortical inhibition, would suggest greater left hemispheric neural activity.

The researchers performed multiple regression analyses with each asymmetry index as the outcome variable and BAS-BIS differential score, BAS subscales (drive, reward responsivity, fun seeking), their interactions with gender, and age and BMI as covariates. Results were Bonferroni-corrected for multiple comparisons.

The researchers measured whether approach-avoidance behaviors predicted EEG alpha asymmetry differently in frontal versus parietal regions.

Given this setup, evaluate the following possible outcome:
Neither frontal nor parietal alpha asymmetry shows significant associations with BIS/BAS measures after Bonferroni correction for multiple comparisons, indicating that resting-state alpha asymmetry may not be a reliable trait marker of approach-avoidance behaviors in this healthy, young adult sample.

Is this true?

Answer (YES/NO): NO